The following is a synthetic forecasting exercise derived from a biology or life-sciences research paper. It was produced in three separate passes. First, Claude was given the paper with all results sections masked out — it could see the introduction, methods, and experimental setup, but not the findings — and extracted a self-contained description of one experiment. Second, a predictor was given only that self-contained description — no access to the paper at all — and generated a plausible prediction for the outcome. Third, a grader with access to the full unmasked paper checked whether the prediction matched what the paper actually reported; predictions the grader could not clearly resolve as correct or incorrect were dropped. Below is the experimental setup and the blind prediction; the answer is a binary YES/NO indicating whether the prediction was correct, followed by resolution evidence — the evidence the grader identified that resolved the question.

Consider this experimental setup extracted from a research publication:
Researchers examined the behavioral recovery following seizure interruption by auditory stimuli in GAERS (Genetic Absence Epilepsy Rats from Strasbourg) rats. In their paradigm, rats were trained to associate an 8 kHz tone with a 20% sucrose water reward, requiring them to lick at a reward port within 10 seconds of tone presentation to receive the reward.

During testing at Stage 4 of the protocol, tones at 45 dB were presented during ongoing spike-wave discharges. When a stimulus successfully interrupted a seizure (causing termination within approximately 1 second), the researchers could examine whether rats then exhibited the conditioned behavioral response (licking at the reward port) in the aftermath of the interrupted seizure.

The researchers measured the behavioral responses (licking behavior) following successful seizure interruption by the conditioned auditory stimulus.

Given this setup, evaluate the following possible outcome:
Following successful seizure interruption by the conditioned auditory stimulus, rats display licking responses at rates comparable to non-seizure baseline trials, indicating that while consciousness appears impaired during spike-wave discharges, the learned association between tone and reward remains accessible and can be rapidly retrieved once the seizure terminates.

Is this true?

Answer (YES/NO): YES